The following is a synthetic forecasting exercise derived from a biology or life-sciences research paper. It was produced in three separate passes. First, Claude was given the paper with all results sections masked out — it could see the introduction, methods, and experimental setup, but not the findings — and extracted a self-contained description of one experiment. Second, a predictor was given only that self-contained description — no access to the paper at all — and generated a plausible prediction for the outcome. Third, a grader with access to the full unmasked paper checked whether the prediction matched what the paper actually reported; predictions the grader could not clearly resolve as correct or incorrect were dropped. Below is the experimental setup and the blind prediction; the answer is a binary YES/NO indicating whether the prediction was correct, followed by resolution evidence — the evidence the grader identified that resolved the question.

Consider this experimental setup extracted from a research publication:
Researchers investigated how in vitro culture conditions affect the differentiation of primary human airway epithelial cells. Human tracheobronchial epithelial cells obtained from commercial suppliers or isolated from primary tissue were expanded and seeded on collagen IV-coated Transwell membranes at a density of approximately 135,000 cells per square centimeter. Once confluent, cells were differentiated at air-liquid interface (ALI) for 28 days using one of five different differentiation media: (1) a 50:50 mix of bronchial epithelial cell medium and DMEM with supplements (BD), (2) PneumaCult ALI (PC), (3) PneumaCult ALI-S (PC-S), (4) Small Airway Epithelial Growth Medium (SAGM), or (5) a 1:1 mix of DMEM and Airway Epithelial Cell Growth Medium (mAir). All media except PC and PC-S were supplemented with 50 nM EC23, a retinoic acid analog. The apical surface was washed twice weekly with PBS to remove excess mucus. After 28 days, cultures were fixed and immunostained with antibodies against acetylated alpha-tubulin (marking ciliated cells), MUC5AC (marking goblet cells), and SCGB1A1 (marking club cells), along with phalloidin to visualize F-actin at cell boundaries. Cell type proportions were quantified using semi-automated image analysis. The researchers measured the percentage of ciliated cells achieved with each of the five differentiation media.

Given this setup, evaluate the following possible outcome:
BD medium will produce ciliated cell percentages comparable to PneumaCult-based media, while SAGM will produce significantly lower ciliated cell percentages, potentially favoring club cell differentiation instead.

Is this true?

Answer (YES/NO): NO